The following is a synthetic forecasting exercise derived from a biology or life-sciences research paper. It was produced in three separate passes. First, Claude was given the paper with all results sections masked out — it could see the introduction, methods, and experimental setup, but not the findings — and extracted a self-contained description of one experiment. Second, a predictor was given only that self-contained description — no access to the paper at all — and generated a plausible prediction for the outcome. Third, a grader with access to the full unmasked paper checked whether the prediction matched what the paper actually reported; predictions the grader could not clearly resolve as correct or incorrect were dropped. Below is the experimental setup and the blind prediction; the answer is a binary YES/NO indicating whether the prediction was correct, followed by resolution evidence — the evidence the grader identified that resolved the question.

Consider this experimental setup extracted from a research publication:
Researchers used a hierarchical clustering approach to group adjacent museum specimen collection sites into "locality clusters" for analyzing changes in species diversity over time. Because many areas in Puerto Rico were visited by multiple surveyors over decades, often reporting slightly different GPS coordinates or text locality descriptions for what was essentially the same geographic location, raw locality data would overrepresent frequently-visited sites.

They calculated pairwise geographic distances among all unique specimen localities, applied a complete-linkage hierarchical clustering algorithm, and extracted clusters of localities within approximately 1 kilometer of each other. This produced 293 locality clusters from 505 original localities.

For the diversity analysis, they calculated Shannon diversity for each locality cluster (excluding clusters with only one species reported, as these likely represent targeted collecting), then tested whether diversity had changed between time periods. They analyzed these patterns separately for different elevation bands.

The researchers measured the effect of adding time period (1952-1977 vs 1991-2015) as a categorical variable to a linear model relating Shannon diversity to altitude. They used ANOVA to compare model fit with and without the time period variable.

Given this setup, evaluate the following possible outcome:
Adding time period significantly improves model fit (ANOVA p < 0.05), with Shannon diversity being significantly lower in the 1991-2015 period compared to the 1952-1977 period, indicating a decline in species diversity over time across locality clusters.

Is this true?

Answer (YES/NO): NO